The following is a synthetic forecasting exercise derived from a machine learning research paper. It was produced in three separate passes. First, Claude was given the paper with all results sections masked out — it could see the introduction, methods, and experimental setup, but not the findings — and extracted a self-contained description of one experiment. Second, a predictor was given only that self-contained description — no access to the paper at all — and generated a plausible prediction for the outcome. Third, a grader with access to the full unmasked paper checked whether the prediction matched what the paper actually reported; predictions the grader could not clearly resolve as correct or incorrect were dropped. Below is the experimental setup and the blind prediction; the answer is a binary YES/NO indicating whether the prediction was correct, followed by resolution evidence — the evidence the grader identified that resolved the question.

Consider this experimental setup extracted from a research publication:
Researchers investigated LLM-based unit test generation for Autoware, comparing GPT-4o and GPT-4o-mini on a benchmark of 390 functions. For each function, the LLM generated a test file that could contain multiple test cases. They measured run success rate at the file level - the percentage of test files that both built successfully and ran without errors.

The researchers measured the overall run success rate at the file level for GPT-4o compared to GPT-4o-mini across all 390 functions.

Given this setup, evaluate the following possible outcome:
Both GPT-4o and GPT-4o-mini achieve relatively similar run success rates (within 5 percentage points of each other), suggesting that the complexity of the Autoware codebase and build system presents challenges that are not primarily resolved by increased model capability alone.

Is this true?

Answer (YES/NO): YES